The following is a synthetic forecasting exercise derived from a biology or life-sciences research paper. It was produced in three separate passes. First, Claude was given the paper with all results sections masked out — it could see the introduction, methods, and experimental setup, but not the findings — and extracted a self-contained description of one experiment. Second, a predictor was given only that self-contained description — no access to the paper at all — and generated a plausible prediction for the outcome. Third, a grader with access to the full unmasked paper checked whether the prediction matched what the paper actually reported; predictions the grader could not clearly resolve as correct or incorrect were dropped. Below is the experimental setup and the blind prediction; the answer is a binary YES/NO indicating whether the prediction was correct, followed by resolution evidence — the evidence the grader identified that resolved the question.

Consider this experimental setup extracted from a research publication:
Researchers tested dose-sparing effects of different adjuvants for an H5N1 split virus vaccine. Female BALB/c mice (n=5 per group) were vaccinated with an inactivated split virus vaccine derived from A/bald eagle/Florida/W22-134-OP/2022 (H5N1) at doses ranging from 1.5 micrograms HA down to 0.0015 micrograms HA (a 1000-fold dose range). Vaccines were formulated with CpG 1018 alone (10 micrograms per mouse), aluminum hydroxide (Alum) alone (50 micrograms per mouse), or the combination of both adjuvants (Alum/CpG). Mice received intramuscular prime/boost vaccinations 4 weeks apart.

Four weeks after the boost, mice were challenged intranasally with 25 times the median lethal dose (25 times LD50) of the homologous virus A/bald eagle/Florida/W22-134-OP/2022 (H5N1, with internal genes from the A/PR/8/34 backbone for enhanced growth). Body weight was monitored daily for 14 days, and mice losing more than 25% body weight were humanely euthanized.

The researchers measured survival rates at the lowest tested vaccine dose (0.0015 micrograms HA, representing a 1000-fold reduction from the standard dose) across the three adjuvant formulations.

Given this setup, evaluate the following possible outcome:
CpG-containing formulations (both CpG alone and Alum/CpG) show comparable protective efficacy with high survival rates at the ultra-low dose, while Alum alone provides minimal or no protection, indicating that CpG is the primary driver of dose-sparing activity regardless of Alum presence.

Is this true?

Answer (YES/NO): NO